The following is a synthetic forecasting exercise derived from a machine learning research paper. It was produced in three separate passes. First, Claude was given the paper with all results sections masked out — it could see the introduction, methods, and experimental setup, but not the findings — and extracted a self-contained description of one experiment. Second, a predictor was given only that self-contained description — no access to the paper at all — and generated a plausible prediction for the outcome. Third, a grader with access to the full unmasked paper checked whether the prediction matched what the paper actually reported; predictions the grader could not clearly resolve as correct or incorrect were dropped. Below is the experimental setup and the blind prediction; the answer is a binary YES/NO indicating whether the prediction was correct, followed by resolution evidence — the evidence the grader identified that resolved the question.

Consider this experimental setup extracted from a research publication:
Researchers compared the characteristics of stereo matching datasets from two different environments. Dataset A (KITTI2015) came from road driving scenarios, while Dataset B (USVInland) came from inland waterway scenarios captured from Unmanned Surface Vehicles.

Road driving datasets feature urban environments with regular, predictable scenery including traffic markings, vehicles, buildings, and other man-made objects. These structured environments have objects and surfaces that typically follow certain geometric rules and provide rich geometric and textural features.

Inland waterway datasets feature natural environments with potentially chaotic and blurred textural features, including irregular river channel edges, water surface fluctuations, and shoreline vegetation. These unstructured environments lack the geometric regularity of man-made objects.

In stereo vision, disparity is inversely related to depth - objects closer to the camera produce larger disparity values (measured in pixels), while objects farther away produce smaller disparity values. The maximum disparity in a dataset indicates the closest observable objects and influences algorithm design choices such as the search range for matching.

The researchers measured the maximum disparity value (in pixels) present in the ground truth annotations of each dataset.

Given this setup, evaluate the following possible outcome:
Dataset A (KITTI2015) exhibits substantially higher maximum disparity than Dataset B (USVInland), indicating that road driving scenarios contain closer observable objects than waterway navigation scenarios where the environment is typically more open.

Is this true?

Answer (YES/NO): YES